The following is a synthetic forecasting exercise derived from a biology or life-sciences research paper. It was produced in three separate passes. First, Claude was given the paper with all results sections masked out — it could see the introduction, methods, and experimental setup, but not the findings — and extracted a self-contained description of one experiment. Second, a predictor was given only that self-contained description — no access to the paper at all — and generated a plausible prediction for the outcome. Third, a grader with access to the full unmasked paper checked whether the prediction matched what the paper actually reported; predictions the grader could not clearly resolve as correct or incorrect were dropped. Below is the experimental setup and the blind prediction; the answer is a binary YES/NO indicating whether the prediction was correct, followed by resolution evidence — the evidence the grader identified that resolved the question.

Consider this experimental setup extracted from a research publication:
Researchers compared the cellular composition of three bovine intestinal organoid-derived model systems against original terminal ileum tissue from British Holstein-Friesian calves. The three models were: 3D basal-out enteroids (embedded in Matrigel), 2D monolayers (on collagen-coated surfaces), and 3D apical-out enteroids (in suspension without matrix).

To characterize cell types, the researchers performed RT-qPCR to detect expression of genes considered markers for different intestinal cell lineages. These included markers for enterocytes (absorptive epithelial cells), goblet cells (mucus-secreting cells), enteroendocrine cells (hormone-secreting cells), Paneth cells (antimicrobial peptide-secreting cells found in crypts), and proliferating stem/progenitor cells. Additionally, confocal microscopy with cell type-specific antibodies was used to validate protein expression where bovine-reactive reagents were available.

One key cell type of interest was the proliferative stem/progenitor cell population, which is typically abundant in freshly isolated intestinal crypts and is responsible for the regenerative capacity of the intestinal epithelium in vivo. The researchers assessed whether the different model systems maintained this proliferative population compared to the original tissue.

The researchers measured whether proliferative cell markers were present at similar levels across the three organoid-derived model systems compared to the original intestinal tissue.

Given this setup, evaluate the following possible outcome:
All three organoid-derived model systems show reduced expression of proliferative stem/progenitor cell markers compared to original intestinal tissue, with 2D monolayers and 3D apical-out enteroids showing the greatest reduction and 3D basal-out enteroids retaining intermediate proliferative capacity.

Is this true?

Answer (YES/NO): NO